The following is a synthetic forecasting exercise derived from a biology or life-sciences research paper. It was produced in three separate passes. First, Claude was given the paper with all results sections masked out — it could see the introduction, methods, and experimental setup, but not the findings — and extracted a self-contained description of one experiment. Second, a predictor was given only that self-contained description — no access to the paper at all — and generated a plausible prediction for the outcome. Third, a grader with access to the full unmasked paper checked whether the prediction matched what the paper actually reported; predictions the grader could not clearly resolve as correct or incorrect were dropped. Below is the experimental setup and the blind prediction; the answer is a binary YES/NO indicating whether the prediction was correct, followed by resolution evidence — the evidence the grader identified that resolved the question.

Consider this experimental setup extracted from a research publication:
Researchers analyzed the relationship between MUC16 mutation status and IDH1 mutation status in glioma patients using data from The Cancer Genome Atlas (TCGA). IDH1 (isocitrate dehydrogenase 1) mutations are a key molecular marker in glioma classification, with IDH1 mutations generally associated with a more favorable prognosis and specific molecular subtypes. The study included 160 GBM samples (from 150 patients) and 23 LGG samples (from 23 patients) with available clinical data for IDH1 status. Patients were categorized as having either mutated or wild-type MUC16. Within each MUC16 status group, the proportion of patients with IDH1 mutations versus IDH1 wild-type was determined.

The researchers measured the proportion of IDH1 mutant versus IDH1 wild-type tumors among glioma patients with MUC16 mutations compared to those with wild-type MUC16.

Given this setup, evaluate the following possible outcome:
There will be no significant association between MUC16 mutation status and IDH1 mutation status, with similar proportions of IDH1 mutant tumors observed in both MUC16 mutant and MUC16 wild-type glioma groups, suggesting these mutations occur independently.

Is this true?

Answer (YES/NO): NO